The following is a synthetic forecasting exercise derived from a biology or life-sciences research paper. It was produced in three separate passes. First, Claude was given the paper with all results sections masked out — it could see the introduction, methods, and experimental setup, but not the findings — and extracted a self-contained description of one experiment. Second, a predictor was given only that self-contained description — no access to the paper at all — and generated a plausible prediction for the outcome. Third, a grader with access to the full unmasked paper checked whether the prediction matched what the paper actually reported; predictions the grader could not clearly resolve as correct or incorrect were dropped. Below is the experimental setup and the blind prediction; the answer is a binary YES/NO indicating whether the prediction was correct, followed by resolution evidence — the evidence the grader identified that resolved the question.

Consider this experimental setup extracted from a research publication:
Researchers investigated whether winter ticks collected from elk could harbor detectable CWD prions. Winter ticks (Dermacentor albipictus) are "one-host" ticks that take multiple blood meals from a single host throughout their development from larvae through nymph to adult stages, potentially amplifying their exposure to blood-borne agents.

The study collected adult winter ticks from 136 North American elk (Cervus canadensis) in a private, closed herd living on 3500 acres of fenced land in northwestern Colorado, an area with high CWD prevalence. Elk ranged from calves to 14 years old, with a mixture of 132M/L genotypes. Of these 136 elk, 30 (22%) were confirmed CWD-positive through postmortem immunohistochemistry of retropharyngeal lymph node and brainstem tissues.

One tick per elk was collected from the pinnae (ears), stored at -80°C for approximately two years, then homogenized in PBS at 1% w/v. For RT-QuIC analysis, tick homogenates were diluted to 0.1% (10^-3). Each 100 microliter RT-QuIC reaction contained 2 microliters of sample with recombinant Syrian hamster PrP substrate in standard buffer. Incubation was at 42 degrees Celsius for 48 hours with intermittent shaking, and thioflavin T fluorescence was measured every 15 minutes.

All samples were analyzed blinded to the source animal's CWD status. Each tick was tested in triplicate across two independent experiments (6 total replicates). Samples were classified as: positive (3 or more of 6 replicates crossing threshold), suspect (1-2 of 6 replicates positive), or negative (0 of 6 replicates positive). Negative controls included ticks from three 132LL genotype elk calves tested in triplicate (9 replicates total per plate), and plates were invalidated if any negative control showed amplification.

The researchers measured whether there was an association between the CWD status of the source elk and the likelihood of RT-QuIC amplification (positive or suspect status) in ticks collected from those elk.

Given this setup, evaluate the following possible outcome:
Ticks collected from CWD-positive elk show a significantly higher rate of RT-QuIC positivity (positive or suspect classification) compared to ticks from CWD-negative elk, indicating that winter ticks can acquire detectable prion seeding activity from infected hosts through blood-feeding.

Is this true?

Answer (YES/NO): YES